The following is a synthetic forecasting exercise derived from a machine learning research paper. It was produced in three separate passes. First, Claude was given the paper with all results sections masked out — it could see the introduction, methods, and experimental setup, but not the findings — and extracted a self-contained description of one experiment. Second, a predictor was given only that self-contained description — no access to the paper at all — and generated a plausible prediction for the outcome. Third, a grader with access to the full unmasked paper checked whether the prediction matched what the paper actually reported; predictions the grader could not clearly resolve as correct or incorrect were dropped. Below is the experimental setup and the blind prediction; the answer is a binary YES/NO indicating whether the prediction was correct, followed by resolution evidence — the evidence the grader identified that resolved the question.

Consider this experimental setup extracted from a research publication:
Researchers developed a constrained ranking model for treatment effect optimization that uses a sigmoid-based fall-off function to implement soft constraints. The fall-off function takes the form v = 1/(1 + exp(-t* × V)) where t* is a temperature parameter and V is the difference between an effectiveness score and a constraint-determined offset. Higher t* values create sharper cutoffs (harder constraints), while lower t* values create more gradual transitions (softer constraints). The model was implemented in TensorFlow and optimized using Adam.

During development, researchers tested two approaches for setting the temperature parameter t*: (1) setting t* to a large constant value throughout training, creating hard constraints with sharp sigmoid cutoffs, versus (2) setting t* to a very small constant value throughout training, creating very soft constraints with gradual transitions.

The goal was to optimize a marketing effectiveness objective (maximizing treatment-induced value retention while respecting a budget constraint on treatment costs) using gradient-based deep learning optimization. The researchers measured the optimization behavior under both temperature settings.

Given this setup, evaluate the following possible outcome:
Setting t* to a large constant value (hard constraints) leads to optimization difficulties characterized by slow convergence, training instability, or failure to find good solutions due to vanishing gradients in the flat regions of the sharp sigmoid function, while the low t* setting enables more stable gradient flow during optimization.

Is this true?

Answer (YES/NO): YES